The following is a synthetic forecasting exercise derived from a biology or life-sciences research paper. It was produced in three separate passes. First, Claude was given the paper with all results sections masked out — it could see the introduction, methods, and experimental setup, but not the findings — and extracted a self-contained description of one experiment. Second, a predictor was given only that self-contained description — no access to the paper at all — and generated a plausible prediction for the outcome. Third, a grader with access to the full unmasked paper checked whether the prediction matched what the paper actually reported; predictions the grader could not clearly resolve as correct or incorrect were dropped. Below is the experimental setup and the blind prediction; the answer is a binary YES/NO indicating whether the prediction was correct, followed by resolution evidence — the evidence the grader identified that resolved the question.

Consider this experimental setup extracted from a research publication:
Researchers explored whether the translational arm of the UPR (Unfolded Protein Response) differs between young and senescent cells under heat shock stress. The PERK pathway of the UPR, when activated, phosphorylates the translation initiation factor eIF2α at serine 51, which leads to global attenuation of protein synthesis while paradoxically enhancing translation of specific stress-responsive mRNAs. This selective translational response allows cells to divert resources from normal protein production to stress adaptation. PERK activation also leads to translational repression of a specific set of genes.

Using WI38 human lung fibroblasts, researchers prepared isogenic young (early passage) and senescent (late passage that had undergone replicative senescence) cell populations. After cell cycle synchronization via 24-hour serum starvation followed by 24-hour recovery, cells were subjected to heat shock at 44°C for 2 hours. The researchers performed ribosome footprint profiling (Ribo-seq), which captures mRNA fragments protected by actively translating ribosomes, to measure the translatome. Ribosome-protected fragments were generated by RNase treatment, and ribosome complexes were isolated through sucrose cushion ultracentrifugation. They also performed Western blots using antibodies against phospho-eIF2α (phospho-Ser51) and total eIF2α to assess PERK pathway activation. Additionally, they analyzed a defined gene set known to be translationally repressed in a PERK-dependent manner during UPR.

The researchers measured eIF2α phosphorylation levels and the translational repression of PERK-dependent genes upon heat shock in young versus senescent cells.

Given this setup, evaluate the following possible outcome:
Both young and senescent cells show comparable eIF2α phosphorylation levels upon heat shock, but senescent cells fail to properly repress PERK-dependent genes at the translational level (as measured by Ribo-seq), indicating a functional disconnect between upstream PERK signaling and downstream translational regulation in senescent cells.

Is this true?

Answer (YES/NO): NO